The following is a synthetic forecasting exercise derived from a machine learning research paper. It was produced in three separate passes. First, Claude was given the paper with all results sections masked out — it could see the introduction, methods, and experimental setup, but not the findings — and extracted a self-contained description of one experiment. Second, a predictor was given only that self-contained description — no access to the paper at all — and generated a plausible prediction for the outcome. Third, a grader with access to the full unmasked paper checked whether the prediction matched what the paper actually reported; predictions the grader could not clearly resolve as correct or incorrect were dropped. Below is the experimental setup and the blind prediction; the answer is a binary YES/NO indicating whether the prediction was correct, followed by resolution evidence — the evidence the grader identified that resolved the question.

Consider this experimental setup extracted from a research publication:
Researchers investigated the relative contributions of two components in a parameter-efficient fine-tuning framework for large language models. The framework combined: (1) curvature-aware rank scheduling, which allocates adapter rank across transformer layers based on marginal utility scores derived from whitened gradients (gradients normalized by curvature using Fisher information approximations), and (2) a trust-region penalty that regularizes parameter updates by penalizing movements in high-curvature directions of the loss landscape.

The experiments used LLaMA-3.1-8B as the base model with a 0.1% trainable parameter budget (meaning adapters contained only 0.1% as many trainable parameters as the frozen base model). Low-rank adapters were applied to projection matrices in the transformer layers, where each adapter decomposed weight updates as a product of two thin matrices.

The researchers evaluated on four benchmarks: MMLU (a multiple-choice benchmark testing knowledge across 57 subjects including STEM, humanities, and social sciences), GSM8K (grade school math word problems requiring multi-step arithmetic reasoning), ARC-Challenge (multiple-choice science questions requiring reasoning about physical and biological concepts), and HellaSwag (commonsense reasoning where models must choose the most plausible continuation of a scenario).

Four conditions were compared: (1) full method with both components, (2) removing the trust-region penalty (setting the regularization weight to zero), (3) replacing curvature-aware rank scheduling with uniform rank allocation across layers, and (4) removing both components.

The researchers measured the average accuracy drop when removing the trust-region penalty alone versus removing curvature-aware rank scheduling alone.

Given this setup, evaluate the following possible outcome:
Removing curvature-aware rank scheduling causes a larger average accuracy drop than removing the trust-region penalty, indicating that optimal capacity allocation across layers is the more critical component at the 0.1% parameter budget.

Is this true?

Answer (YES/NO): NO